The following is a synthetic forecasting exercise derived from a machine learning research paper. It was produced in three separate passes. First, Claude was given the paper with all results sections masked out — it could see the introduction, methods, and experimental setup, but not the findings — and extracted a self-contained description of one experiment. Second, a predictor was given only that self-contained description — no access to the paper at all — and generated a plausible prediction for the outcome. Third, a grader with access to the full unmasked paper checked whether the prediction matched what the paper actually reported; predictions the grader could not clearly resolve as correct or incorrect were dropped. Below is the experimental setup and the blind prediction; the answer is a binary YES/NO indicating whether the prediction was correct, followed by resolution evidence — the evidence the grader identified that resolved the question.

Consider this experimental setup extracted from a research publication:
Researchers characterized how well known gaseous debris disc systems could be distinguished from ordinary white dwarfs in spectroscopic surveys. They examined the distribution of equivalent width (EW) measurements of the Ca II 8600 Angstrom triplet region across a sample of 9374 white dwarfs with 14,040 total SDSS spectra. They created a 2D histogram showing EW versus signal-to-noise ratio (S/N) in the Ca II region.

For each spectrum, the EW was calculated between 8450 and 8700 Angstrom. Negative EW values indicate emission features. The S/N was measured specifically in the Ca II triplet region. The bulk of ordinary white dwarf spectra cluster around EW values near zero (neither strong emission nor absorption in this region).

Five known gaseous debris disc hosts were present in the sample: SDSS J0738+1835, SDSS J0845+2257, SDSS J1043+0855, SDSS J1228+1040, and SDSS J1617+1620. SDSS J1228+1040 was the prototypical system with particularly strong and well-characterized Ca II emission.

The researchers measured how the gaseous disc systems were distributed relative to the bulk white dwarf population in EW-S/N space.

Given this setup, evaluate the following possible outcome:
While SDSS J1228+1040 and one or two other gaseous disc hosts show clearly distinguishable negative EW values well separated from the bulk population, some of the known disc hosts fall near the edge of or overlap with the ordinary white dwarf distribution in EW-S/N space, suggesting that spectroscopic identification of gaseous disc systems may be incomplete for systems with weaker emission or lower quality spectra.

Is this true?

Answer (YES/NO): NO